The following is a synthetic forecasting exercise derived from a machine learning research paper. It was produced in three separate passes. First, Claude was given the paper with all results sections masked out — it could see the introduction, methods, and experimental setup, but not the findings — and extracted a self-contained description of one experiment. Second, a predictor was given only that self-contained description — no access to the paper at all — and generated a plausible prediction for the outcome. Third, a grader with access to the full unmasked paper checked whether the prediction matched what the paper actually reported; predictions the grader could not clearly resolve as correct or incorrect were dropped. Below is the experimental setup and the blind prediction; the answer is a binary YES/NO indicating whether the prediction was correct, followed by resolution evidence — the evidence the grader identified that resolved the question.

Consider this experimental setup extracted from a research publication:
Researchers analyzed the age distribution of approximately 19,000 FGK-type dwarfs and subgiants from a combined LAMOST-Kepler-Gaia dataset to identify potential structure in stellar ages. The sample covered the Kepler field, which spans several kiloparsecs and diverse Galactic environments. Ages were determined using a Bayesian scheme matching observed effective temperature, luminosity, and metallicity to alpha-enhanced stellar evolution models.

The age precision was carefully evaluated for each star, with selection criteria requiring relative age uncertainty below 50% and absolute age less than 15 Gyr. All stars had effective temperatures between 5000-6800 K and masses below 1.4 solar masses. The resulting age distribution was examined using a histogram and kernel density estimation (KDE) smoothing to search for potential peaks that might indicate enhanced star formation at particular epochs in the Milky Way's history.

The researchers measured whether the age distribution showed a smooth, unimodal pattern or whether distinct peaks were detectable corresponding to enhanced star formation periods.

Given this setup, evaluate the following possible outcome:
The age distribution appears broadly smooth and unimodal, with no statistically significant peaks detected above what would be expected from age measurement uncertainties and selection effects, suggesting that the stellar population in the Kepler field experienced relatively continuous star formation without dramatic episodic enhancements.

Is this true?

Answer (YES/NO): NO